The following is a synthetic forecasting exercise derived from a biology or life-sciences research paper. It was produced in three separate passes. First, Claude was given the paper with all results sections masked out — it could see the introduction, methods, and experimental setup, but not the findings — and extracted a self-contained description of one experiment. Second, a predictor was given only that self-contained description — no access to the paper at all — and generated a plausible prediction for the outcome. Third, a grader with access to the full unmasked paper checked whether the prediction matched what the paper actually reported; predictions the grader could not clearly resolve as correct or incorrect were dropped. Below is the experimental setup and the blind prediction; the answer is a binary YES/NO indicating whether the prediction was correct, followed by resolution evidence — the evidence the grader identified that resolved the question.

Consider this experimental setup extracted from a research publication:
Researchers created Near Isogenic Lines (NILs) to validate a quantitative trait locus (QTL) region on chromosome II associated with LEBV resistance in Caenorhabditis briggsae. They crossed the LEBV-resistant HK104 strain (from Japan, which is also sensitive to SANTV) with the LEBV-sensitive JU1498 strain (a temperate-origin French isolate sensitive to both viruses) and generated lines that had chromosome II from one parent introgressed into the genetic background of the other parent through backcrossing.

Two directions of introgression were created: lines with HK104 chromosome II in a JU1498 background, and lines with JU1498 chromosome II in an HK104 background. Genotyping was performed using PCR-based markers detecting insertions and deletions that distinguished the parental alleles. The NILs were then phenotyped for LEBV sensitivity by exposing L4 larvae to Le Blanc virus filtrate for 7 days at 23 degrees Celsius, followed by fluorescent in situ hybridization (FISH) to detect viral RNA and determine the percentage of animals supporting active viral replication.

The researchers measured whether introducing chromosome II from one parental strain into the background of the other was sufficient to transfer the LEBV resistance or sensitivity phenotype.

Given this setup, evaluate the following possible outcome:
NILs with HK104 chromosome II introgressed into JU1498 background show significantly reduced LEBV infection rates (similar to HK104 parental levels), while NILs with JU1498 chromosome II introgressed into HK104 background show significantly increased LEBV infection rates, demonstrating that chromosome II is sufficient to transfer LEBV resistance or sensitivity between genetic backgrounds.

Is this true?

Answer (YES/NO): YES